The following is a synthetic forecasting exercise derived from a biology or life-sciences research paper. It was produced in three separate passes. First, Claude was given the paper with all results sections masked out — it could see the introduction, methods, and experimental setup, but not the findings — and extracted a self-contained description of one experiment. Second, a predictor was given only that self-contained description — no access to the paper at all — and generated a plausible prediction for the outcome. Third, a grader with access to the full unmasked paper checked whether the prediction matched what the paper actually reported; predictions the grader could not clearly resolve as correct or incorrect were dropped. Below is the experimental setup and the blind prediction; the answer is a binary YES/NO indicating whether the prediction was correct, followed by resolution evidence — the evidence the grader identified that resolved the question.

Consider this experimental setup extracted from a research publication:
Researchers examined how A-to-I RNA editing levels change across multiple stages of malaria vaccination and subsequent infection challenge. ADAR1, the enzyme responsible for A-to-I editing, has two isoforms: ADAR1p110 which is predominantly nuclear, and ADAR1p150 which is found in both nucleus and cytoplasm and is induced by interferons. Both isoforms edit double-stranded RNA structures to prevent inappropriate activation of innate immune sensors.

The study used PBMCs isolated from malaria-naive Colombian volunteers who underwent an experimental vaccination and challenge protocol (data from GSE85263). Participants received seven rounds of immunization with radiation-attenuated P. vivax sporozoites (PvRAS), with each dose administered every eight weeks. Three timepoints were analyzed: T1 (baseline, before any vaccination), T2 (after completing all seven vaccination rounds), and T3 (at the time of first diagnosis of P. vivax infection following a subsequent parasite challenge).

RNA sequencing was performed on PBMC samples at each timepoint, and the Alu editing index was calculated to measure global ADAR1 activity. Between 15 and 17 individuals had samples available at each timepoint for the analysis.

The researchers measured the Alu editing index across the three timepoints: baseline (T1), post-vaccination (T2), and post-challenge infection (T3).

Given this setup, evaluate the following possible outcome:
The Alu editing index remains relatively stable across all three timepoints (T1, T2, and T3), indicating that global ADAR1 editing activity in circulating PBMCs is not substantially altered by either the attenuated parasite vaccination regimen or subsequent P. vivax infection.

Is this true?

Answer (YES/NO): NO